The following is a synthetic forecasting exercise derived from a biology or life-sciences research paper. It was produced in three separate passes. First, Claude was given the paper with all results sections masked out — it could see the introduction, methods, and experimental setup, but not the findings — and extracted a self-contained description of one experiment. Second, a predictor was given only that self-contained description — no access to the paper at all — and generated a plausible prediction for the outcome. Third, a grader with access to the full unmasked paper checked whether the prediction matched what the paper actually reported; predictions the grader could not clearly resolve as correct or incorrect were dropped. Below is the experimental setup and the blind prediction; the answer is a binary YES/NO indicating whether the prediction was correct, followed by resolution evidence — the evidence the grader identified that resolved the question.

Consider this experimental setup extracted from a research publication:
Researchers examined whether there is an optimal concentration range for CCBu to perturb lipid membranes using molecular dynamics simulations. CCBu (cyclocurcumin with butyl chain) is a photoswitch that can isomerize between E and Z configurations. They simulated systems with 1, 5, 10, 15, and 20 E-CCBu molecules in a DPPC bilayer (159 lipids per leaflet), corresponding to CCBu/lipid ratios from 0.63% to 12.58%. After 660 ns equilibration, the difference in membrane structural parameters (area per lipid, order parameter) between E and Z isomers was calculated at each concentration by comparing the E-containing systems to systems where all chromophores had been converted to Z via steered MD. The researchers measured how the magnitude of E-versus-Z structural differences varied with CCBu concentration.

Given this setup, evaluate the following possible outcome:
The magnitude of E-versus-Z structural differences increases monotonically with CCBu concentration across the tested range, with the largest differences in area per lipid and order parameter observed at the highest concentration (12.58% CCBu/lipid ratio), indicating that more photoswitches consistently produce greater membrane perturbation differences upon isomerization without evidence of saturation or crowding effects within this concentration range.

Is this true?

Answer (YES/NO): NO